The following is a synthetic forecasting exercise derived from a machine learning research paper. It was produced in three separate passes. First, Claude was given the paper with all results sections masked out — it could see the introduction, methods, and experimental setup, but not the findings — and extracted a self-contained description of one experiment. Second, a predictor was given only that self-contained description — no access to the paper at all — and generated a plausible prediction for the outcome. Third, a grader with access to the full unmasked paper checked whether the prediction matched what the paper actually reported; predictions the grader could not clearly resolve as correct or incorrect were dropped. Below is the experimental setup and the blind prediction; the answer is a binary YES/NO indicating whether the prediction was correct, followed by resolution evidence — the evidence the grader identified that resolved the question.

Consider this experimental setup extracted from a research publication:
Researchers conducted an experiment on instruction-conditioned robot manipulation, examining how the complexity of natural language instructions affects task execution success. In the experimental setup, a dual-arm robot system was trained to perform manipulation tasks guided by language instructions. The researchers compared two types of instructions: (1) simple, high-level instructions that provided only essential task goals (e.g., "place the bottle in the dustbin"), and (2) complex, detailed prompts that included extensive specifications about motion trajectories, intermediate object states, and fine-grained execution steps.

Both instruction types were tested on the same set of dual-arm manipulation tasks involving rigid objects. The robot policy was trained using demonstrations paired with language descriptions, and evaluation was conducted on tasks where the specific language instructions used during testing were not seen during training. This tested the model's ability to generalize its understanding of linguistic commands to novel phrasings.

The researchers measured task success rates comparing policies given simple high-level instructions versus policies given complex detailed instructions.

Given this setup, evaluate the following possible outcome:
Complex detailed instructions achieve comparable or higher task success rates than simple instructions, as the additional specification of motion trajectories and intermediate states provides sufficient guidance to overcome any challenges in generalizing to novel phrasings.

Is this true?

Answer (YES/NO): NO